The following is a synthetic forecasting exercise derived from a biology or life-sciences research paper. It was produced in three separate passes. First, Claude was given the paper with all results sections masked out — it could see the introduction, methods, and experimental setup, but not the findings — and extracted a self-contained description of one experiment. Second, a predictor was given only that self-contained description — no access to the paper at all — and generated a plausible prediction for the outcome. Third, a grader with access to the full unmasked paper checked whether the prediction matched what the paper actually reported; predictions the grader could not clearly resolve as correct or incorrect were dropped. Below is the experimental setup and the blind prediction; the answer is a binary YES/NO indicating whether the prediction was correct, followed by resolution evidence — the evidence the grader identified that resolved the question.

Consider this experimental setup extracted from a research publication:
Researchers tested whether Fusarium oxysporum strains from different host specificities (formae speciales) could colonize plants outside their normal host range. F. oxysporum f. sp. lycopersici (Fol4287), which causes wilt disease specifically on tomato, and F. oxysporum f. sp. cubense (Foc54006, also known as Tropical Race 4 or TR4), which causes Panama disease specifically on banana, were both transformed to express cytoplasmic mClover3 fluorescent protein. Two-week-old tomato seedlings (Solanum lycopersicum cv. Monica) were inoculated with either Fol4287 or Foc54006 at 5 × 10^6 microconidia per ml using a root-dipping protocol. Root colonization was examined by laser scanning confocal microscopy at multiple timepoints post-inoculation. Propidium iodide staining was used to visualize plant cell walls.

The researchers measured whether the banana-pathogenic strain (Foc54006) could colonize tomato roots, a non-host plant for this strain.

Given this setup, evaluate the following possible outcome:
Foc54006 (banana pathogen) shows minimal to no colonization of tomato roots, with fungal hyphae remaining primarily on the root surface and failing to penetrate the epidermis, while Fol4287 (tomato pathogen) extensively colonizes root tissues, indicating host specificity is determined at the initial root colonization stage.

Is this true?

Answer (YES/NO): NO